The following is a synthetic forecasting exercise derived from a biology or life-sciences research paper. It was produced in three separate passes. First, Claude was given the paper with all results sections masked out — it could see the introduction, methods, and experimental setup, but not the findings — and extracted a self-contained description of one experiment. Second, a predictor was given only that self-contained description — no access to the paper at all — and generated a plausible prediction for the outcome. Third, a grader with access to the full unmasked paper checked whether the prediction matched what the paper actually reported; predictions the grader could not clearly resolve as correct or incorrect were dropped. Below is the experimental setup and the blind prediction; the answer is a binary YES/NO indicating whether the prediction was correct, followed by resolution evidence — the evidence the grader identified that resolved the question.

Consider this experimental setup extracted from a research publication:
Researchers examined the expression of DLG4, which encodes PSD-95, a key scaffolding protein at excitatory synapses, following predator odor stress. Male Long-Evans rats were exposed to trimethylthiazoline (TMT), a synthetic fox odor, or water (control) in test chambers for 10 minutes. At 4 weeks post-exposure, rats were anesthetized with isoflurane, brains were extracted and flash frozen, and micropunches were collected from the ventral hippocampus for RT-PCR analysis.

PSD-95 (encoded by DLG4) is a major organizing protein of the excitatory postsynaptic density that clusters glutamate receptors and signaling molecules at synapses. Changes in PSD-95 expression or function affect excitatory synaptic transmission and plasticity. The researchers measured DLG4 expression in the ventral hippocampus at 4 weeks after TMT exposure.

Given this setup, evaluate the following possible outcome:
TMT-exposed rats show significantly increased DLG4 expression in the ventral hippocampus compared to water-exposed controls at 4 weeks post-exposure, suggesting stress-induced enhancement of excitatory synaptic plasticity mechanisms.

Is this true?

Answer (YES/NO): NO